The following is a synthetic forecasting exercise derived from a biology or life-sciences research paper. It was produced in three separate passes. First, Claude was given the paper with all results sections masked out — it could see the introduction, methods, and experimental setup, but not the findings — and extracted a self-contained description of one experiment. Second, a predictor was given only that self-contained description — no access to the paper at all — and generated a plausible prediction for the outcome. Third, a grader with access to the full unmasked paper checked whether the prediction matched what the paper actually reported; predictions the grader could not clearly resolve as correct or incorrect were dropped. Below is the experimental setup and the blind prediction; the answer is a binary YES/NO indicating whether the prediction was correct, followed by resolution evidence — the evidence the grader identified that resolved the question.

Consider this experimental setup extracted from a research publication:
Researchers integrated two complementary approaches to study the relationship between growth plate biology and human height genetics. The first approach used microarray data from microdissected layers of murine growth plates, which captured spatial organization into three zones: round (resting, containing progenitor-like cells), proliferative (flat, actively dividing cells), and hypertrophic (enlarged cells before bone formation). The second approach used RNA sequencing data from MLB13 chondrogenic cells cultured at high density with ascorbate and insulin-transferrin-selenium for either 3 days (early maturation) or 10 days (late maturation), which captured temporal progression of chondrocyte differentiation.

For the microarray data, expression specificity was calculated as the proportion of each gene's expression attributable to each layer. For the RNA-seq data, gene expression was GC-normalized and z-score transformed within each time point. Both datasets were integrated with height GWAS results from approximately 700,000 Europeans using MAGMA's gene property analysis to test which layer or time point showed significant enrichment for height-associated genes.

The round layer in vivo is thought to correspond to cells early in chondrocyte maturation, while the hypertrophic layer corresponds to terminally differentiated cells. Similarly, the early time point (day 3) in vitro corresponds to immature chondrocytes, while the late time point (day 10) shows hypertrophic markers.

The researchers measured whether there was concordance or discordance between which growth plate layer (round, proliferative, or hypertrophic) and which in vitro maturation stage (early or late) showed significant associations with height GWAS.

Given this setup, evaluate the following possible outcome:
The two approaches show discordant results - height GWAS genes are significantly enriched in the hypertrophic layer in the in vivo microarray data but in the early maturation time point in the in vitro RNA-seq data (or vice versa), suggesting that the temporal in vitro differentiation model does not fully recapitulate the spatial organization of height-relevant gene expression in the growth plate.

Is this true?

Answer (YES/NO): NO